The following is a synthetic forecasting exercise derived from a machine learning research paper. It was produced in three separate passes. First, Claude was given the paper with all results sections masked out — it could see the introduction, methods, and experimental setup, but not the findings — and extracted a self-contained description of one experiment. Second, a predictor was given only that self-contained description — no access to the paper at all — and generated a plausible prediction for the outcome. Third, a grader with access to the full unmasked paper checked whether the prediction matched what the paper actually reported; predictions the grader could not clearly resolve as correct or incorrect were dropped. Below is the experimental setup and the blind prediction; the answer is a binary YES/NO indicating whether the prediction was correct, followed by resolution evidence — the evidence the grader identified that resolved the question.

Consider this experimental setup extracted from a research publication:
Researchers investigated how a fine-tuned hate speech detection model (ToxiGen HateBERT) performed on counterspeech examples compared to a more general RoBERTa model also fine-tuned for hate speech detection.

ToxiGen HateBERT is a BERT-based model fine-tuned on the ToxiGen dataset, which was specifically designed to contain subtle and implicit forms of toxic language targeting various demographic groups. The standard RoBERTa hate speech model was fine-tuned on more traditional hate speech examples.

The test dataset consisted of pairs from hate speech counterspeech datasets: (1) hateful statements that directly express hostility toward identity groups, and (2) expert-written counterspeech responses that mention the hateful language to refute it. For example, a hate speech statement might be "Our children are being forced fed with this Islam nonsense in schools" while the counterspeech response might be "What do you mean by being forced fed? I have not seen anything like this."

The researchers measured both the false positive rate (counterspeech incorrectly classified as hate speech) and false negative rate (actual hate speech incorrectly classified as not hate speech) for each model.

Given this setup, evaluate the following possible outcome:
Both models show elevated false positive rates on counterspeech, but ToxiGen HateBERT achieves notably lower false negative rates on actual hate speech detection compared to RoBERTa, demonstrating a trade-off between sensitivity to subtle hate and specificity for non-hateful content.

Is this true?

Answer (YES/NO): NO